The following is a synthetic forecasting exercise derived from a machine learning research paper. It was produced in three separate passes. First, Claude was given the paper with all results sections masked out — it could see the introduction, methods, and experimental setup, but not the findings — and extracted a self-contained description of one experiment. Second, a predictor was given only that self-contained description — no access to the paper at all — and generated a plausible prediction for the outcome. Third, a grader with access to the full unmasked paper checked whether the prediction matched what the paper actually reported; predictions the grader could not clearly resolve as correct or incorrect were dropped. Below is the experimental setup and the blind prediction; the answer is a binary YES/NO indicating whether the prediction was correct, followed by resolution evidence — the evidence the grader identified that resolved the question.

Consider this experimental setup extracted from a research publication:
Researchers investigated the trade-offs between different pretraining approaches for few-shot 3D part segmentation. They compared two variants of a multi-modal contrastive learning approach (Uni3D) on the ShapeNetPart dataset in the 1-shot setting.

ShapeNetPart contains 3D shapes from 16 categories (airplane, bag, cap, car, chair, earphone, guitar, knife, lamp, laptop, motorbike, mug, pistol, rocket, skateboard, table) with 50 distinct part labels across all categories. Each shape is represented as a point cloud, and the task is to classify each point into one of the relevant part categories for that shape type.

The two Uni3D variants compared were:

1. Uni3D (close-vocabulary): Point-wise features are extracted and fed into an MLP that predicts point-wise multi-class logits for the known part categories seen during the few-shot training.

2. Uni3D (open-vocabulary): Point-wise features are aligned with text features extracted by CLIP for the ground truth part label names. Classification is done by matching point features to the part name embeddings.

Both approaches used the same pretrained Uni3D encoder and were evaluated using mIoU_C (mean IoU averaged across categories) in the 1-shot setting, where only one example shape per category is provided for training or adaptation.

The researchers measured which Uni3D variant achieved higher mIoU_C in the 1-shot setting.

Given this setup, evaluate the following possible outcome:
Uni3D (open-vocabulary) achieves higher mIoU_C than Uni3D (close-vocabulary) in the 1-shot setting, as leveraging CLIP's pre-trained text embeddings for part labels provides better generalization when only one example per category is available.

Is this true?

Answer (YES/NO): YES